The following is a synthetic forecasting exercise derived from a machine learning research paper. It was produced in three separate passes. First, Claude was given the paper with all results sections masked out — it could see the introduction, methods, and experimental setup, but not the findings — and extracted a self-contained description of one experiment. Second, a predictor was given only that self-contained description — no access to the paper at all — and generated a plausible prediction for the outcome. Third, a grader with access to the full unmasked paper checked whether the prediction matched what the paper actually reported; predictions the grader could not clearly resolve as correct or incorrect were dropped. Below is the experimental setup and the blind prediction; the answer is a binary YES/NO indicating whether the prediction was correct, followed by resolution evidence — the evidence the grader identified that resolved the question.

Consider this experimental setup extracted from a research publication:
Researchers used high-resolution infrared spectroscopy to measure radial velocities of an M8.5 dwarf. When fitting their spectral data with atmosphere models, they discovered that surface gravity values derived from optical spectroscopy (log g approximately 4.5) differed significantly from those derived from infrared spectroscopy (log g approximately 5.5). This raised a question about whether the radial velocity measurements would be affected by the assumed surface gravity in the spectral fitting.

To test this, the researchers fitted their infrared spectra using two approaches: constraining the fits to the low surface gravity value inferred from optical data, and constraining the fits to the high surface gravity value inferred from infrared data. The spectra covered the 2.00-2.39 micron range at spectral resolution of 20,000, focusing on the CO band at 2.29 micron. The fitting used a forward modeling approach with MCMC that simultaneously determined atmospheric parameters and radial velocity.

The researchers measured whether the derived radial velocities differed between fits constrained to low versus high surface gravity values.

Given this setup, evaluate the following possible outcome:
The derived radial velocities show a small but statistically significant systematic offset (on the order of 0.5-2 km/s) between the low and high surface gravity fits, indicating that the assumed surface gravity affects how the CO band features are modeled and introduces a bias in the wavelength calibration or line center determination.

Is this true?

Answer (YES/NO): NO